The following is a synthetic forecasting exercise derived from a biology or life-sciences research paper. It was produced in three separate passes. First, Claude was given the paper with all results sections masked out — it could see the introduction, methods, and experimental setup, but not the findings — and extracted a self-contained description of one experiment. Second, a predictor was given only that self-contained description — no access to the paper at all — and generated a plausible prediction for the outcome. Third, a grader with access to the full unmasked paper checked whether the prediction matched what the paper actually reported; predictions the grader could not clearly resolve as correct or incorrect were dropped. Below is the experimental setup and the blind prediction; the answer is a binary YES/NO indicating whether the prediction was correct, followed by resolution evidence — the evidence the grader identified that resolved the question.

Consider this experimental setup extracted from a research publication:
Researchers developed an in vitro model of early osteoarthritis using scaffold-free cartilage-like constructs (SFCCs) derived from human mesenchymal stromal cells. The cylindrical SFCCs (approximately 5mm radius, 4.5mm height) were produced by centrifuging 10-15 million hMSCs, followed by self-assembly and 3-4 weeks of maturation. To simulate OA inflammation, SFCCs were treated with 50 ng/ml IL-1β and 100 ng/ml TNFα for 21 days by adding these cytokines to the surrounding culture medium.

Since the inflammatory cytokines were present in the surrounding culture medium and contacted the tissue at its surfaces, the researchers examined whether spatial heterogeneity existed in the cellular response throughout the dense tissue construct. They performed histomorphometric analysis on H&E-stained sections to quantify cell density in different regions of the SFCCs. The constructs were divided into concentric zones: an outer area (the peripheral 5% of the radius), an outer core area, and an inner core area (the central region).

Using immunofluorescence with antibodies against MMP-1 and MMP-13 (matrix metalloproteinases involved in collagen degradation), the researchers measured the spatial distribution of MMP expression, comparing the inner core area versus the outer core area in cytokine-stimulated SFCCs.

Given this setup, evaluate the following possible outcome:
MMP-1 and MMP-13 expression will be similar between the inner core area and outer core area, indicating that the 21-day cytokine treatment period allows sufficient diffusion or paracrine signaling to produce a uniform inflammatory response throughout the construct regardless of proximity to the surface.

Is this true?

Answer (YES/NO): NO